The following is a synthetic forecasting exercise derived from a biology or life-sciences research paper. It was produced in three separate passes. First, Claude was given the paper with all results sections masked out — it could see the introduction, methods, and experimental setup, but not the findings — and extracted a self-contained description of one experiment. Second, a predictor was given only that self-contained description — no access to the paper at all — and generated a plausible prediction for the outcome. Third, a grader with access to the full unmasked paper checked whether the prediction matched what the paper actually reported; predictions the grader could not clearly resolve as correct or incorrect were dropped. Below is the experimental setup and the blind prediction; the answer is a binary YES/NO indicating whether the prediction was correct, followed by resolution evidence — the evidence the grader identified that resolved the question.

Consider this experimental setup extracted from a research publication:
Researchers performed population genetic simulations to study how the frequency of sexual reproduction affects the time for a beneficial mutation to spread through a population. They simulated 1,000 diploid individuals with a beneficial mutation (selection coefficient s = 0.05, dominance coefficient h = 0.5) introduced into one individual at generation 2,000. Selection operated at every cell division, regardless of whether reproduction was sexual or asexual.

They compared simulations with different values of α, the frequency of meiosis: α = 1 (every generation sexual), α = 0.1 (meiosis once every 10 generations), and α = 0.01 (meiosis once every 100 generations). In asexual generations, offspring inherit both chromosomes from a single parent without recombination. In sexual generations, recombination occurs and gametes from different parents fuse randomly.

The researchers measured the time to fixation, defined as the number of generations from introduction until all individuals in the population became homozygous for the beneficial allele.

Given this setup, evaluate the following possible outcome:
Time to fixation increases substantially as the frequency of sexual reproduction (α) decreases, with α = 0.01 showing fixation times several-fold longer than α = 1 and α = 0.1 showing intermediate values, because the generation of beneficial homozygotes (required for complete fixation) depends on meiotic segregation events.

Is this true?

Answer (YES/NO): NO